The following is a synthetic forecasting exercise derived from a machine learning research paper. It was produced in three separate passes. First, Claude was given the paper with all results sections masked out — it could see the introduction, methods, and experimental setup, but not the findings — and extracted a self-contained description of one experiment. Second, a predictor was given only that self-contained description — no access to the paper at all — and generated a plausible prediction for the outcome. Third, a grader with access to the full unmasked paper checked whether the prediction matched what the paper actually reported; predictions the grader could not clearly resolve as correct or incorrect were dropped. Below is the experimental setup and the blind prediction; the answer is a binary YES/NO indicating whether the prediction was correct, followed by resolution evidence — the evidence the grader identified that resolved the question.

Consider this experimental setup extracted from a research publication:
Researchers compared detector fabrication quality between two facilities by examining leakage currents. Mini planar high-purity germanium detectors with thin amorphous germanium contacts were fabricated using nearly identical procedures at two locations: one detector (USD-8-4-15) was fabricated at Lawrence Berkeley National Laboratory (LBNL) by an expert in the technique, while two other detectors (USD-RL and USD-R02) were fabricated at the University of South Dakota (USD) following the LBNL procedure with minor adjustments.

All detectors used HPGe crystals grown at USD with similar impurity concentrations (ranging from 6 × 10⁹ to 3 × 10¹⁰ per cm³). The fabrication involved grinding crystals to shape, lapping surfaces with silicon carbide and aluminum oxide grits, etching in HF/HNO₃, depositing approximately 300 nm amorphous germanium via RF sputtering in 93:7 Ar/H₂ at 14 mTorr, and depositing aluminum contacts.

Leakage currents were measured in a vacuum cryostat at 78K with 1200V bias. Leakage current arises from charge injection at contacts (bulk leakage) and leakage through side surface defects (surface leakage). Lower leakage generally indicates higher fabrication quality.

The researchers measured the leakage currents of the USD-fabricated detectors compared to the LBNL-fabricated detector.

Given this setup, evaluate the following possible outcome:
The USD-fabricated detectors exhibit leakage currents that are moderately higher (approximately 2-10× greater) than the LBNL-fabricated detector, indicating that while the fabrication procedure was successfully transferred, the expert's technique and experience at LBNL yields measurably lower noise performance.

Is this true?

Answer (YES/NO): YES